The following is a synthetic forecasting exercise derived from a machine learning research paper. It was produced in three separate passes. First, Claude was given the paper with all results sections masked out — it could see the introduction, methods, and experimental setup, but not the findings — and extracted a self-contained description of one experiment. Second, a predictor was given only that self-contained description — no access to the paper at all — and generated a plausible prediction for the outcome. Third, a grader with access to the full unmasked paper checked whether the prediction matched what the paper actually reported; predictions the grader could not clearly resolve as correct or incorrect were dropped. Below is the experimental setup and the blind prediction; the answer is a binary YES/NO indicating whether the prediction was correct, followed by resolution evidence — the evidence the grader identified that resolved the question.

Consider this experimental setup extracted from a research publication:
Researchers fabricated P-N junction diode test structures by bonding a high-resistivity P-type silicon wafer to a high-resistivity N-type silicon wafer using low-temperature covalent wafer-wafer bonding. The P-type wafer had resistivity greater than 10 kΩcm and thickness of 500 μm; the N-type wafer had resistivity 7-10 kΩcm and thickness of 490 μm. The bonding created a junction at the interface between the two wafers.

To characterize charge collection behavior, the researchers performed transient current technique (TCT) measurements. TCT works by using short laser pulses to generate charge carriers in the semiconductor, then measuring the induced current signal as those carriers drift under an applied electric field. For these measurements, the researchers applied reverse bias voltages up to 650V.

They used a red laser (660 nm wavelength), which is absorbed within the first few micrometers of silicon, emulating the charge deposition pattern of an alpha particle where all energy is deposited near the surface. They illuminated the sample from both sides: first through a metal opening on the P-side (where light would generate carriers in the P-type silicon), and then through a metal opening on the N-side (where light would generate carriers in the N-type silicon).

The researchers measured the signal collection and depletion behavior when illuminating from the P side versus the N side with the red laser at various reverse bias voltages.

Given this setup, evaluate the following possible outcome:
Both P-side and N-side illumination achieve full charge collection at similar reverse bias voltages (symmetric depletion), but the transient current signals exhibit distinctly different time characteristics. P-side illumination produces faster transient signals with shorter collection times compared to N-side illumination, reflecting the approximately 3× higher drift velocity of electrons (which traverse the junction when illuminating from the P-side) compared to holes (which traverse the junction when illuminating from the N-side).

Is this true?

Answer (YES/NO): NO